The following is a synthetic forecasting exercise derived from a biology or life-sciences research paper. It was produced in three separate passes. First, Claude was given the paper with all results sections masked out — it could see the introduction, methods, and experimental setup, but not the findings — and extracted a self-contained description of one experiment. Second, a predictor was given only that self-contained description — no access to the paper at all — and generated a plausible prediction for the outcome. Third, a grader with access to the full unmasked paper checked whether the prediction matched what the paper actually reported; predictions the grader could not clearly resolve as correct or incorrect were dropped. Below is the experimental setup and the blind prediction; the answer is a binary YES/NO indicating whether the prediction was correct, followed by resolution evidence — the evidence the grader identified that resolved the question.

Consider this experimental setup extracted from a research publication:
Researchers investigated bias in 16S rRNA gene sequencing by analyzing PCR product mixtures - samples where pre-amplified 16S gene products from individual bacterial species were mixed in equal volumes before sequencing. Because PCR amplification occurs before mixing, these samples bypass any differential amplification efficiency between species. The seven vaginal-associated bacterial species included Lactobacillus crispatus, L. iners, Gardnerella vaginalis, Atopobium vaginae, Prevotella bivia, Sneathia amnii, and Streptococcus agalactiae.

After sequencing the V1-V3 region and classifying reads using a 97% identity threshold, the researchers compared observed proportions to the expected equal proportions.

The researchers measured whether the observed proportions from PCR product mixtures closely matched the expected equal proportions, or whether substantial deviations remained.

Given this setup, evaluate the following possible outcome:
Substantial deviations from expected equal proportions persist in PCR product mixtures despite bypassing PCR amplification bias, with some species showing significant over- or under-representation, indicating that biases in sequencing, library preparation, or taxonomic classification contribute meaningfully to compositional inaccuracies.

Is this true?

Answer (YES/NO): NO